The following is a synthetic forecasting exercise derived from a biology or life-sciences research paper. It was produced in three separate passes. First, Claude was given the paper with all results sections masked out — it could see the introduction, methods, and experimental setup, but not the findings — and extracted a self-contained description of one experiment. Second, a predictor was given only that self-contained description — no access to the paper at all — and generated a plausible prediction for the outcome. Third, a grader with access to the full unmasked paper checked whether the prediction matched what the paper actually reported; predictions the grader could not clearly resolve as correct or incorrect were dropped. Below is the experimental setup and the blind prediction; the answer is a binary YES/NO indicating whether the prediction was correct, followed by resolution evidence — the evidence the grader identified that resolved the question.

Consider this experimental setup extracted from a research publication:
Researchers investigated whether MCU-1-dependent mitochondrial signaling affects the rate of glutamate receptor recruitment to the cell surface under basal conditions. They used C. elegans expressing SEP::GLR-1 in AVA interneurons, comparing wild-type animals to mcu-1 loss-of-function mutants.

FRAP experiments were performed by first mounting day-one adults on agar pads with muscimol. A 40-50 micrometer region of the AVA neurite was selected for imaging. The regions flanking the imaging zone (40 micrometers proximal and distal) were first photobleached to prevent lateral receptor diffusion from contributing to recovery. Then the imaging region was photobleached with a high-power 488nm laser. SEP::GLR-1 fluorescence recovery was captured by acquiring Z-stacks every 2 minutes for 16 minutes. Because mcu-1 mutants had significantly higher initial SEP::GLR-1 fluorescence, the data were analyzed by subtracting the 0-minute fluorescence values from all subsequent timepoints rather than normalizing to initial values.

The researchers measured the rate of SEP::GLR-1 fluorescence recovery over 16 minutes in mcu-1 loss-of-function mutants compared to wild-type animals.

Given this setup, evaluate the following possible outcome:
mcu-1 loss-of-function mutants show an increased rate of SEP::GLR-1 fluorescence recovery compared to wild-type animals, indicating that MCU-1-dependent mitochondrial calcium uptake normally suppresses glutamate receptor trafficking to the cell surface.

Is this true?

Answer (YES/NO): YES